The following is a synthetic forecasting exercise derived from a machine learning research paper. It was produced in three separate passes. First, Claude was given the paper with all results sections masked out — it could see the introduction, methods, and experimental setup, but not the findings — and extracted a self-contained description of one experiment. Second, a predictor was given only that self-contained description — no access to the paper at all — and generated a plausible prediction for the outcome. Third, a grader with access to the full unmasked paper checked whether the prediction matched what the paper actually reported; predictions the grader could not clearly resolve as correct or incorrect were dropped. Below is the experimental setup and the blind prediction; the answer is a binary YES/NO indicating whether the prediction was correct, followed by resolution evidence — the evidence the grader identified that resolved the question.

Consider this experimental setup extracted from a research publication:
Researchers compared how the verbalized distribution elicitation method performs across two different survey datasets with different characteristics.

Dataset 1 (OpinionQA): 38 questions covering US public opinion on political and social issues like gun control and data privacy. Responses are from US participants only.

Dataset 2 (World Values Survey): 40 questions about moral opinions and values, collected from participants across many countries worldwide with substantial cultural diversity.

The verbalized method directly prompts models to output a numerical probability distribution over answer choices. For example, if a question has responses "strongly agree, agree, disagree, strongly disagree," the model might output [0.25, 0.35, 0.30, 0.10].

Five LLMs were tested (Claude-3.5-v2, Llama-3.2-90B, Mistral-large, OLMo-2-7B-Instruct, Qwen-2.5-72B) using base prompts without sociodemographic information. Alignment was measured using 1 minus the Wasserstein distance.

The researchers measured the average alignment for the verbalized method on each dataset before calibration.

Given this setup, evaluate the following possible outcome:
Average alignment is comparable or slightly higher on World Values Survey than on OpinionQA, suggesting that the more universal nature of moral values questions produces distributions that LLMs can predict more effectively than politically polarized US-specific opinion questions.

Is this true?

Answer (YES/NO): NO